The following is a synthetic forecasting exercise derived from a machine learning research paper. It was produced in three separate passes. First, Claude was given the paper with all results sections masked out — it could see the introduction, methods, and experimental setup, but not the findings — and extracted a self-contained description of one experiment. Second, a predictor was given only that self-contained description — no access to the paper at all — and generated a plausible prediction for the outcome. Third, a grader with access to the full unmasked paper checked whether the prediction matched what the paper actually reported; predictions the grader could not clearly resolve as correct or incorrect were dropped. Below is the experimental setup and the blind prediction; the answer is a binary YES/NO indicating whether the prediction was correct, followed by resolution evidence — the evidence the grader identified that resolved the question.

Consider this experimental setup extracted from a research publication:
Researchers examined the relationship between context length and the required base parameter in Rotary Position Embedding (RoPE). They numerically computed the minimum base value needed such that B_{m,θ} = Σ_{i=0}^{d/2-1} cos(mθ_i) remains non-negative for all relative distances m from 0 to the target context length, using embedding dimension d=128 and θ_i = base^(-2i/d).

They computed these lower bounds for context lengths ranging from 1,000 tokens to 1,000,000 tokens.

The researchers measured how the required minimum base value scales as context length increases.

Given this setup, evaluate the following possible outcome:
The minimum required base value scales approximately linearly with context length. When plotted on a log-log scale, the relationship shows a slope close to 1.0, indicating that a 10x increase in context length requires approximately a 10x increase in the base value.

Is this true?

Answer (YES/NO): NO